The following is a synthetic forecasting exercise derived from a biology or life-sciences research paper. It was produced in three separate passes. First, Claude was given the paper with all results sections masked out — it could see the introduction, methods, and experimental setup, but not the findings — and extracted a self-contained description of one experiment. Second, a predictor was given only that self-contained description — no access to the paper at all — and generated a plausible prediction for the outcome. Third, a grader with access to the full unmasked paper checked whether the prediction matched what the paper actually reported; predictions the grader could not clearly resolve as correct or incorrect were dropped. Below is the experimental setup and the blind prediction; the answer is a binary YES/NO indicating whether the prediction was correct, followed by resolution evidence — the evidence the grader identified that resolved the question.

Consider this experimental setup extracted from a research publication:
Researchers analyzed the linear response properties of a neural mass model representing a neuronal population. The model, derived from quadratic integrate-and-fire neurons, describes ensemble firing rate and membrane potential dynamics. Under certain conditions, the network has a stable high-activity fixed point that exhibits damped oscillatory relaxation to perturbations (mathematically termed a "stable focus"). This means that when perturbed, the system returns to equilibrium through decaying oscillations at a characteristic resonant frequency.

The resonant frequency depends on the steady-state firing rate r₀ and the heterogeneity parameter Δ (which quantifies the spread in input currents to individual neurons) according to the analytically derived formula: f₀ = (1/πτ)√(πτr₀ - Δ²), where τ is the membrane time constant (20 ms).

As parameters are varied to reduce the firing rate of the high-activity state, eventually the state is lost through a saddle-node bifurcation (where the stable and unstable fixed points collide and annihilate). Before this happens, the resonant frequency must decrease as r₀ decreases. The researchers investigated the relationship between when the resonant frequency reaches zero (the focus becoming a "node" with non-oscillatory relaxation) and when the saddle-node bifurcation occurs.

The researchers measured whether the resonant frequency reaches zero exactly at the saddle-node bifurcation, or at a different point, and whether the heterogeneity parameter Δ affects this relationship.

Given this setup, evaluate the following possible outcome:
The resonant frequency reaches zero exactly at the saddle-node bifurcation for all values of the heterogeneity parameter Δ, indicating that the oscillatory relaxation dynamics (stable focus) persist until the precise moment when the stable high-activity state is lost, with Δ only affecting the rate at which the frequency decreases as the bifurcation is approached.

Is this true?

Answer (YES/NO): NO